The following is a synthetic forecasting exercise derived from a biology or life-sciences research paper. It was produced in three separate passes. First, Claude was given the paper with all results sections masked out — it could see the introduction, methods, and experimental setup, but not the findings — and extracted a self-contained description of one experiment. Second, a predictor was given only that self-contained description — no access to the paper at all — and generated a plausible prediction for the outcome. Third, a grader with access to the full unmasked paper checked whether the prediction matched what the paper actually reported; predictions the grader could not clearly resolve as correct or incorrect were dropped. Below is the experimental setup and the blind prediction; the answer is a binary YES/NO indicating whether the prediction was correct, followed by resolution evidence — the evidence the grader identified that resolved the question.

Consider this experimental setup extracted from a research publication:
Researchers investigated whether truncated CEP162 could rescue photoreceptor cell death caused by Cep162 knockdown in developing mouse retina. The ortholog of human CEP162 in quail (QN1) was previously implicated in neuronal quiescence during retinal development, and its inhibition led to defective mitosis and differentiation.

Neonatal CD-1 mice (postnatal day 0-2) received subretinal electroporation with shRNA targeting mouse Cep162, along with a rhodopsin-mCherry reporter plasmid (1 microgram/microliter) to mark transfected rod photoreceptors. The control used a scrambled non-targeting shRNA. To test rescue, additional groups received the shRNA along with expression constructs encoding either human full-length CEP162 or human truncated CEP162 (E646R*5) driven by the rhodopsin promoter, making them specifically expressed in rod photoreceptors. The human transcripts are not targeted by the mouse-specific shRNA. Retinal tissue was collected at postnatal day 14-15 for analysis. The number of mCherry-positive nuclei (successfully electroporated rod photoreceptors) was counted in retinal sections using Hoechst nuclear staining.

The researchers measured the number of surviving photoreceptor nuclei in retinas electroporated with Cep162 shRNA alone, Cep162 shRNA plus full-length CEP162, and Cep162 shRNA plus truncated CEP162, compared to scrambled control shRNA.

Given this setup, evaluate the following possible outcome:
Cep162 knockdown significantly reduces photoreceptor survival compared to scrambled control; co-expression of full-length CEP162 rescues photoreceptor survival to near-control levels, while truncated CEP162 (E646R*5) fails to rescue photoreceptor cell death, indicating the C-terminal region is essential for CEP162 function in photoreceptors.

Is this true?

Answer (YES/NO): NO